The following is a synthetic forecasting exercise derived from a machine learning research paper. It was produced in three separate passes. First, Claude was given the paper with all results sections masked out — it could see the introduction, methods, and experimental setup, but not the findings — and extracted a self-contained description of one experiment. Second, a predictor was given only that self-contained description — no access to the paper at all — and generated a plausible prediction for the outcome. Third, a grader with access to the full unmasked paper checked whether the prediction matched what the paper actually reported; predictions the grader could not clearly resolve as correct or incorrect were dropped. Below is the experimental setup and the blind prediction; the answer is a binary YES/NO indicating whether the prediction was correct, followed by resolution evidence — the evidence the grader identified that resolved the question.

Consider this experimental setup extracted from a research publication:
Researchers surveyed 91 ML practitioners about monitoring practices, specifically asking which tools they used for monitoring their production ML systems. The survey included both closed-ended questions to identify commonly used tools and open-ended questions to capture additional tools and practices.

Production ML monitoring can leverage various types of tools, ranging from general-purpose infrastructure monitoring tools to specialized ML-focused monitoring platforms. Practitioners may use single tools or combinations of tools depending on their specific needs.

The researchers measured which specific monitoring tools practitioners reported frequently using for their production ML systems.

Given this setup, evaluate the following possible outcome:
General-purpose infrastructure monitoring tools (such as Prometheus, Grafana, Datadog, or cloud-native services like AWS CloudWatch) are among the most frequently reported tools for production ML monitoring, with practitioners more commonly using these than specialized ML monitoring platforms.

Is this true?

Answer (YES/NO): YES